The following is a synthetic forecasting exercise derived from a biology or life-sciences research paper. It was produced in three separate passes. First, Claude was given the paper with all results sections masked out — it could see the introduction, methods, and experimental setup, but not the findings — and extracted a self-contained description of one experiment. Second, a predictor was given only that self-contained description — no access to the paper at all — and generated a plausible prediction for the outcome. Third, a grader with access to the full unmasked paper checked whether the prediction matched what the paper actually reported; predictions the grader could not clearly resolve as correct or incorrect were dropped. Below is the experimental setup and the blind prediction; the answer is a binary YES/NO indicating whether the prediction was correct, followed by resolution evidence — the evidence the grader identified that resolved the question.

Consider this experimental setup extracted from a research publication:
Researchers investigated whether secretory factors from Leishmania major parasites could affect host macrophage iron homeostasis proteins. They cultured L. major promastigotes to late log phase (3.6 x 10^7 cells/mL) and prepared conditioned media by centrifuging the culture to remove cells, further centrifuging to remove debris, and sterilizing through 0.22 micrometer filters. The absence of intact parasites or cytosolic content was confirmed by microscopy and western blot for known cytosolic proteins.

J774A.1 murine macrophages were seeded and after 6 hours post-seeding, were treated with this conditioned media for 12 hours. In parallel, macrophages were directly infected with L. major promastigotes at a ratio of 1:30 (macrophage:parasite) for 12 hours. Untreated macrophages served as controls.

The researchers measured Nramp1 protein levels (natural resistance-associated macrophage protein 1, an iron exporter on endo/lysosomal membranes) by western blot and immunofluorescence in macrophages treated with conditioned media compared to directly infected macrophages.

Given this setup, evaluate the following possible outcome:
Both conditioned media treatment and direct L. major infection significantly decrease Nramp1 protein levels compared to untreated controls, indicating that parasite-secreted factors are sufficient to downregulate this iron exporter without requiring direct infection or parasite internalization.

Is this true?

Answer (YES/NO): YES